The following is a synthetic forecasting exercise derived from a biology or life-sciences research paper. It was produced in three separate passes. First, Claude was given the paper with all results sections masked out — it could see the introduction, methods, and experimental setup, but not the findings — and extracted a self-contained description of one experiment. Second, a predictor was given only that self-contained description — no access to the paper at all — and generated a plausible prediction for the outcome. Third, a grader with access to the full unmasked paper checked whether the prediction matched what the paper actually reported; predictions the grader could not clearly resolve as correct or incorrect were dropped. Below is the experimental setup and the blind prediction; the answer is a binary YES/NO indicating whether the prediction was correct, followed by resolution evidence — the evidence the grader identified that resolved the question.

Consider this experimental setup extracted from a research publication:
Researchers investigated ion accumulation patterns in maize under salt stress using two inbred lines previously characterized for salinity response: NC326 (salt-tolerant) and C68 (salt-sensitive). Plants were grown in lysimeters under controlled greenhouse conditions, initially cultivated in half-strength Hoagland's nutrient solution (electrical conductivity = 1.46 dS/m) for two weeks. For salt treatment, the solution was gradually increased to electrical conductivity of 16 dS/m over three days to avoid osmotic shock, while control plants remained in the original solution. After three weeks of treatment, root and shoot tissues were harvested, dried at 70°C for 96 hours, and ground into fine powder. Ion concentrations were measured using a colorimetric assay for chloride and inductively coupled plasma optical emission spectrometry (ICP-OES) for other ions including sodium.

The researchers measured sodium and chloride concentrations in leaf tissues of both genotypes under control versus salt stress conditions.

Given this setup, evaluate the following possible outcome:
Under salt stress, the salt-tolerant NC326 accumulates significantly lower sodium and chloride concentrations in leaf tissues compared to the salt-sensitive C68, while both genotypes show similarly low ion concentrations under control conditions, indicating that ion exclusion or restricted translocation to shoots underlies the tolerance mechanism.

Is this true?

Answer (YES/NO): YES